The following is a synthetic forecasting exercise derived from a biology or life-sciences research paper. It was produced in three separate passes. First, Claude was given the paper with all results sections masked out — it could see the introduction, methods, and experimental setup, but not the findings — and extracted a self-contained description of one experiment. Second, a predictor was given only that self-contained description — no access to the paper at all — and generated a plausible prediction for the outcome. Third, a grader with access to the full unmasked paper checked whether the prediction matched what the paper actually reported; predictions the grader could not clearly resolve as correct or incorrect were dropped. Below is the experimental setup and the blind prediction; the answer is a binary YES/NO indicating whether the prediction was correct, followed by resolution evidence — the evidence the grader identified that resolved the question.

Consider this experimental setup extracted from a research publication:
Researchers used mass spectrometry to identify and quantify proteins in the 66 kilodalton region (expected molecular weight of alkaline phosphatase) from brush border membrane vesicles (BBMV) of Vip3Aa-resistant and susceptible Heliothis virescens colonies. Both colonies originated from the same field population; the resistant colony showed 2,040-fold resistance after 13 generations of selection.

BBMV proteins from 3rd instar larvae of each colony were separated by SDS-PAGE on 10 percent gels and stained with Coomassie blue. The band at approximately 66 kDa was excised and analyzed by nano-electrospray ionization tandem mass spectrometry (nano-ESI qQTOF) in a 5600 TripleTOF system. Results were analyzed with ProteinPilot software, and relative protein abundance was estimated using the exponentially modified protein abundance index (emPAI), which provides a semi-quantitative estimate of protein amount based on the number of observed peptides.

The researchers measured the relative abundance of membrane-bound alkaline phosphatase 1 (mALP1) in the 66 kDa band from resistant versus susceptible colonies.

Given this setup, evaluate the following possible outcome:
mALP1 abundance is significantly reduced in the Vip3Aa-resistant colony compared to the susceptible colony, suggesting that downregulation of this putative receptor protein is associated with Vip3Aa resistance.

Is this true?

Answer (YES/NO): YES